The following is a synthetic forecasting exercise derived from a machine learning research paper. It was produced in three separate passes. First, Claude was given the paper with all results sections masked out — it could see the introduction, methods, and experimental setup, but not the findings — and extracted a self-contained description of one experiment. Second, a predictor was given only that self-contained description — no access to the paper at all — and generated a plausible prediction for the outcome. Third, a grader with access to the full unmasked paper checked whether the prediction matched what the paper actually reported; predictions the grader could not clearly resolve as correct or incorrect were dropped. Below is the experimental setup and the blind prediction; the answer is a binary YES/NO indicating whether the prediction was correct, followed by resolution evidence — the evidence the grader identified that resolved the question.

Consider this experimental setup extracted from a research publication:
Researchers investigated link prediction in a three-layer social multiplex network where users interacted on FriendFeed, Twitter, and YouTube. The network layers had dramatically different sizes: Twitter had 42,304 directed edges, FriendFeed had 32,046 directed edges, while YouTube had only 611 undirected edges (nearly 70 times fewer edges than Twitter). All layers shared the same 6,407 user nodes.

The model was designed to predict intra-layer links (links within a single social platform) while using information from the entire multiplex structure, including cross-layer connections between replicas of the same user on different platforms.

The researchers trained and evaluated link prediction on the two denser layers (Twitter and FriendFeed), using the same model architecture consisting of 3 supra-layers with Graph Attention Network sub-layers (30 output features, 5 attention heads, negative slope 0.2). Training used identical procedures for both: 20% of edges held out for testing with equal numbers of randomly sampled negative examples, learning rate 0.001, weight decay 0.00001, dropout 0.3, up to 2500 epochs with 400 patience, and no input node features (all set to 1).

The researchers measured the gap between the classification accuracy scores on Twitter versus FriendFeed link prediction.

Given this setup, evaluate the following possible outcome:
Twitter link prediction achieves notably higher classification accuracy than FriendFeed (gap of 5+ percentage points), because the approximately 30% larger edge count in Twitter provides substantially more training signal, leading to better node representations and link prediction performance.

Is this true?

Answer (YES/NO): NO